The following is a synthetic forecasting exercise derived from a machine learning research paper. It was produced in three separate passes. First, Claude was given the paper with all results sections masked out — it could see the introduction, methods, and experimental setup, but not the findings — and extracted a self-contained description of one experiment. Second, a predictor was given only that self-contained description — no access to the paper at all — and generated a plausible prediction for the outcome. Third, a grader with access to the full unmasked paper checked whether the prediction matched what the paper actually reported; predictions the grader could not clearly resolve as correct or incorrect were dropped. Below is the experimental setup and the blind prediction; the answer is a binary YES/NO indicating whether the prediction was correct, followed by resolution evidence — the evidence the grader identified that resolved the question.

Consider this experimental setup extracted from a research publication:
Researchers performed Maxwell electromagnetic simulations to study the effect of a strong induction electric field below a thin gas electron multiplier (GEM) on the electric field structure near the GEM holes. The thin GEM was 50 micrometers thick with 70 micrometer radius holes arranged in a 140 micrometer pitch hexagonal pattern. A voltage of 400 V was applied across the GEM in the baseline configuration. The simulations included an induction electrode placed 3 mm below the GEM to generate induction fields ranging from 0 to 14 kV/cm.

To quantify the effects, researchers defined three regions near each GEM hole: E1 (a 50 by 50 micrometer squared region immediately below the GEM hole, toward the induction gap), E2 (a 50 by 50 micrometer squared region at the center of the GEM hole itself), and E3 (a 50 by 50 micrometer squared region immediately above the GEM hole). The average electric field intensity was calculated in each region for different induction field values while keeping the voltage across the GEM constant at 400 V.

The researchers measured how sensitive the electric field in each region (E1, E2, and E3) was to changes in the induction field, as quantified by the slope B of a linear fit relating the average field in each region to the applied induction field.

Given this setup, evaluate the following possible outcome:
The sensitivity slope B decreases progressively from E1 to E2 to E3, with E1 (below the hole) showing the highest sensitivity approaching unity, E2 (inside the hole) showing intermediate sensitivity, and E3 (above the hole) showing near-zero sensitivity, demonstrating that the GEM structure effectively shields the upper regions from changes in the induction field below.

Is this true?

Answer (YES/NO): NO